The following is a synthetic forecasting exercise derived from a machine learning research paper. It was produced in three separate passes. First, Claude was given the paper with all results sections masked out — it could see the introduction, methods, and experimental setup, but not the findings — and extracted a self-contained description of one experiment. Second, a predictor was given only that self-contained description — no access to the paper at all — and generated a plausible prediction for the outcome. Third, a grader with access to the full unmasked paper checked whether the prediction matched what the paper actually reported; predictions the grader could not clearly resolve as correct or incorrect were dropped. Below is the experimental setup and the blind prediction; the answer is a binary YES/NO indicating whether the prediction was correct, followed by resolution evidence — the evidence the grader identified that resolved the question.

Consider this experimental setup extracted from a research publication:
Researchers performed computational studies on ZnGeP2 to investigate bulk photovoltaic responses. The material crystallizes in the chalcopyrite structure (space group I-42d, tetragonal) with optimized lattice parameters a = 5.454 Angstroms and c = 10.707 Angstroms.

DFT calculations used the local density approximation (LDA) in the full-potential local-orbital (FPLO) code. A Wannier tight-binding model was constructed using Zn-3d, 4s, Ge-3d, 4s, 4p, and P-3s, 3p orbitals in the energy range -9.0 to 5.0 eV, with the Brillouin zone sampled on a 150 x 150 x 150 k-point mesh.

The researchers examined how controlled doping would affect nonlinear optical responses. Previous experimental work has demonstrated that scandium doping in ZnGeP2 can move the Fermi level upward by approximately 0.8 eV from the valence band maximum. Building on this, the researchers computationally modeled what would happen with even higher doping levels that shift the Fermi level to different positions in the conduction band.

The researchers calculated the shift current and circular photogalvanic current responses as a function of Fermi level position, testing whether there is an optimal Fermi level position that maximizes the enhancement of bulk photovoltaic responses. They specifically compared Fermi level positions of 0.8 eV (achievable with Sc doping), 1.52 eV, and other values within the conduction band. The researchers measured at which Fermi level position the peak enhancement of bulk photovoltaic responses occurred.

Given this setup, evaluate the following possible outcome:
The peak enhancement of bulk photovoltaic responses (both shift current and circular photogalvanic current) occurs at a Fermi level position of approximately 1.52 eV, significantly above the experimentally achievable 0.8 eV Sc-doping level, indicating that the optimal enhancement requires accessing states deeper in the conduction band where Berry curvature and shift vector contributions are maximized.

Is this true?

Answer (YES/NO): NO